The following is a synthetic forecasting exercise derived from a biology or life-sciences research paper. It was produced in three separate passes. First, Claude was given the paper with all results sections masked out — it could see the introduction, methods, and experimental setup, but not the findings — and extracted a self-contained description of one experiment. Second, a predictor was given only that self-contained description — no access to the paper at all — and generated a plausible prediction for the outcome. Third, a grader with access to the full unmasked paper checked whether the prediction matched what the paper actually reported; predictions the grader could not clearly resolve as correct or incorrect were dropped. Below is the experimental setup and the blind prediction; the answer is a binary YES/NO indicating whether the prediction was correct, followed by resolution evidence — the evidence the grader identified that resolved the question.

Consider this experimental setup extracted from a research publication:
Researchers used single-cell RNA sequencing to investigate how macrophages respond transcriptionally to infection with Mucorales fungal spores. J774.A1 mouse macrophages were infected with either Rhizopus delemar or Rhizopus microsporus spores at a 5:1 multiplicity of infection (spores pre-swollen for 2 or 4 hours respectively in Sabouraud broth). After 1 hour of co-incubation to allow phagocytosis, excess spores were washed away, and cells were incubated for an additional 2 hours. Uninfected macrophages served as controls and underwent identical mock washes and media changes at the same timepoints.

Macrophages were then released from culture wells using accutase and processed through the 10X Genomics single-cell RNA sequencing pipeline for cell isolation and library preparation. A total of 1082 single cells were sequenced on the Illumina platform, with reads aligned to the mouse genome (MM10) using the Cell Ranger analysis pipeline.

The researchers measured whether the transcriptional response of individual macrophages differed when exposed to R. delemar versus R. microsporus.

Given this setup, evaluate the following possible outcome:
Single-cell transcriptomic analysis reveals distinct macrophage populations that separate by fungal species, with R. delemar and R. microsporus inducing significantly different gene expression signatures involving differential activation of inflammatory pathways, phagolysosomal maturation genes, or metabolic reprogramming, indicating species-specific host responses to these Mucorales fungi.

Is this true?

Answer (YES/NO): YES